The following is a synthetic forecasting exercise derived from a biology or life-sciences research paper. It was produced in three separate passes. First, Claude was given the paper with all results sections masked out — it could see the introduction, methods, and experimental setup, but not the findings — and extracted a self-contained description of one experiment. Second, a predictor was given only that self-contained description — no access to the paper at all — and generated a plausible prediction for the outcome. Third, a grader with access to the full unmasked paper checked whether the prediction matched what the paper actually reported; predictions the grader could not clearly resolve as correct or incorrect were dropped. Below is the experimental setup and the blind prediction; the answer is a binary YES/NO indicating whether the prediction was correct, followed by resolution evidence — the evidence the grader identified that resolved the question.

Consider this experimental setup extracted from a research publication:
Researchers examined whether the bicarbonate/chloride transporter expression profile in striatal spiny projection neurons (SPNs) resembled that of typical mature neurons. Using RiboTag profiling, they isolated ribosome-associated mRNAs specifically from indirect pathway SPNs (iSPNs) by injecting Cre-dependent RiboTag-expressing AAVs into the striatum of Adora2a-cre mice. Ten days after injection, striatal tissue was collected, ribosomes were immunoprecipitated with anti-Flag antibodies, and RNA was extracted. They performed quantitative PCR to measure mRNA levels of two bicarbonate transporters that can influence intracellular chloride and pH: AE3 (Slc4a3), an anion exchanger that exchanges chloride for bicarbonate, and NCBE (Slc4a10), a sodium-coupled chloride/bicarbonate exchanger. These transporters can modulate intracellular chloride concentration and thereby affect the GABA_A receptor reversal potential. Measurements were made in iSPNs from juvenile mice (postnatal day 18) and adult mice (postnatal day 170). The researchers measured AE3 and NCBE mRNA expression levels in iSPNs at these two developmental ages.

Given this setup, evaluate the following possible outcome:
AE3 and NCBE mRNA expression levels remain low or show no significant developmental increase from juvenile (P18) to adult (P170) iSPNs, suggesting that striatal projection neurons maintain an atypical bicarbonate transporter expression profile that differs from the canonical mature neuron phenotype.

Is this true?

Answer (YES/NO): YES